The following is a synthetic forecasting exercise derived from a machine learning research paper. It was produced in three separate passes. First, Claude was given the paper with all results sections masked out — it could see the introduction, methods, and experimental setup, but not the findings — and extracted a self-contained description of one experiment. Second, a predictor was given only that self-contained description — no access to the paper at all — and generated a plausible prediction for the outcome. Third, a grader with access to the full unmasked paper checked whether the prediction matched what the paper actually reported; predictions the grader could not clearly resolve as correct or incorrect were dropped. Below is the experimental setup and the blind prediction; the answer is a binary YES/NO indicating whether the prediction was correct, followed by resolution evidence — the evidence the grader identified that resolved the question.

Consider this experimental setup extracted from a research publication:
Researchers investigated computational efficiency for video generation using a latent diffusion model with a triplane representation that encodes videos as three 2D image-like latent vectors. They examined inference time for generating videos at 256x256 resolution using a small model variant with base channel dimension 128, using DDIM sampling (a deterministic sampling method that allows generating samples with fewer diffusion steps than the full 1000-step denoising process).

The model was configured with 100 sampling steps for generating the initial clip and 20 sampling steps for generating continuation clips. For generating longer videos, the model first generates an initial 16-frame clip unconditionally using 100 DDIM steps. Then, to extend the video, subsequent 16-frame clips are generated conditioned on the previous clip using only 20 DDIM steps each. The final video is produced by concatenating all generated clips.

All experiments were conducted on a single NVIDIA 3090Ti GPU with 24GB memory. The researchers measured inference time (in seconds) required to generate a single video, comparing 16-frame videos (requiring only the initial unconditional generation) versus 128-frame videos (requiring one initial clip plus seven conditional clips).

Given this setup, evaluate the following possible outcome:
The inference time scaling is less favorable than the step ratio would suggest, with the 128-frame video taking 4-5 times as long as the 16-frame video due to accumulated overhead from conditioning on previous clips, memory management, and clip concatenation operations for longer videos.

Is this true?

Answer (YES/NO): NO